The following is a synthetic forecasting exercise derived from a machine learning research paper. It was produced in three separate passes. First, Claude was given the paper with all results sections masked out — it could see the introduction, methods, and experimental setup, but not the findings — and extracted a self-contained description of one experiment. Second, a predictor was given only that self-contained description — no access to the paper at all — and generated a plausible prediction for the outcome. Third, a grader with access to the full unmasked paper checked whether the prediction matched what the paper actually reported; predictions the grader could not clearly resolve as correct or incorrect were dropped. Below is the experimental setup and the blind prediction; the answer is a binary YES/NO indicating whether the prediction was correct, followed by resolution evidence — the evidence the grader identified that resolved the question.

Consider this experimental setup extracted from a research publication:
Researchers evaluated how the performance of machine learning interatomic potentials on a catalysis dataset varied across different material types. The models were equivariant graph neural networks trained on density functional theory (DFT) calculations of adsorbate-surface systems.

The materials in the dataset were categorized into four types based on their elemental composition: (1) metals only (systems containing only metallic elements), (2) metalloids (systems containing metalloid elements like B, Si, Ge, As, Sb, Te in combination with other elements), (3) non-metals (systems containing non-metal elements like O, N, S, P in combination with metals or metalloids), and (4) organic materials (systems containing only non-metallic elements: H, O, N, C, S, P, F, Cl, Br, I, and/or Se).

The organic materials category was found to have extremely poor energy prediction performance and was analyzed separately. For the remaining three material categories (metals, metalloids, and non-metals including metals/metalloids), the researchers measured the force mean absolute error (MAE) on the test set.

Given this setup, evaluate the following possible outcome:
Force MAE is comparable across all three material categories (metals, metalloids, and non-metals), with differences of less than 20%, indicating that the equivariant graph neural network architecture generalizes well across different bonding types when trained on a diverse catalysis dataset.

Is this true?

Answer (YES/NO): NO